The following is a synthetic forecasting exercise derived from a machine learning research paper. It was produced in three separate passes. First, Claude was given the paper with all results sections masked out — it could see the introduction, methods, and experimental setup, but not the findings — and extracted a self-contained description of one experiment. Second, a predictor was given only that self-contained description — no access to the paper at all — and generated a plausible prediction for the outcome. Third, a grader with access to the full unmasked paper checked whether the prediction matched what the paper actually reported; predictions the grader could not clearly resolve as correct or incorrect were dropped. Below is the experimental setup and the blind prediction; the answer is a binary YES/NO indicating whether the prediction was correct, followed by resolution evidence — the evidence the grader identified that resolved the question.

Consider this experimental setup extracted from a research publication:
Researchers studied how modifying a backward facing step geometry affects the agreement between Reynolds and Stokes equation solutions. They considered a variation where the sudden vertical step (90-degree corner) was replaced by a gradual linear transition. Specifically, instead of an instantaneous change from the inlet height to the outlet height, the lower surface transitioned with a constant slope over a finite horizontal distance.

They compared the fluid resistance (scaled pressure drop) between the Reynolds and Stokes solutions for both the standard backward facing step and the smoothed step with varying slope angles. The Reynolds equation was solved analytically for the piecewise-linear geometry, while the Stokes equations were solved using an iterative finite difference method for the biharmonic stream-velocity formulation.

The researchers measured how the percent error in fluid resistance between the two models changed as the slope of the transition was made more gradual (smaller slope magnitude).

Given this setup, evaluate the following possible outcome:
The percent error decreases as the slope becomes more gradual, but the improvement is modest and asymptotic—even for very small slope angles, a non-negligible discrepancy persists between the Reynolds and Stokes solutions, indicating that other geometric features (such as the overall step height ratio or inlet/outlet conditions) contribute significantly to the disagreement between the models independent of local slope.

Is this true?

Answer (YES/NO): NO